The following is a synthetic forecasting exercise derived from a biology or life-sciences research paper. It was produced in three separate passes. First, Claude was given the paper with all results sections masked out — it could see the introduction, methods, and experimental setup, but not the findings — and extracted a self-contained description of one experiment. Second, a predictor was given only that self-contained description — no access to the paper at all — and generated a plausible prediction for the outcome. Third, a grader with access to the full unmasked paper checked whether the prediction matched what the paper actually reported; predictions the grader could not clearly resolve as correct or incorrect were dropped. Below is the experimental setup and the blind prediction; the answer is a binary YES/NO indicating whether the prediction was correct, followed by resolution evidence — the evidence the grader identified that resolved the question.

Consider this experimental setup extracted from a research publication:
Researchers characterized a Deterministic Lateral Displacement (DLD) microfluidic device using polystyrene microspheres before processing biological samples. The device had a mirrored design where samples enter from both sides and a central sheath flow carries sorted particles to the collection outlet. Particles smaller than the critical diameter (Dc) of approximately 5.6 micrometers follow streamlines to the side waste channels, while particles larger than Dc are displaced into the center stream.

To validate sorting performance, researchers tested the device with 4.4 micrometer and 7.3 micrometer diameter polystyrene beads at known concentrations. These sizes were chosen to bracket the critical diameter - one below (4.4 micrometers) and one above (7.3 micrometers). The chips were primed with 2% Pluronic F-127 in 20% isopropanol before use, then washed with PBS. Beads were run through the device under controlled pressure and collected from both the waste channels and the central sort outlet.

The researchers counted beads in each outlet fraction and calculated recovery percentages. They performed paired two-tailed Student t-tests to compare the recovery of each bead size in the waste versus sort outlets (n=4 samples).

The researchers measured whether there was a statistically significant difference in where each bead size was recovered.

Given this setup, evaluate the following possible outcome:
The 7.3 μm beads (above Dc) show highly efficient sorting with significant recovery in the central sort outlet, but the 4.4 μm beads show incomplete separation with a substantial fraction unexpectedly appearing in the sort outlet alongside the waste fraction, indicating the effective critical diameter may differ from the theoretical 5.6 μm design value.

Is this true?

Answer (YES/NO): NO